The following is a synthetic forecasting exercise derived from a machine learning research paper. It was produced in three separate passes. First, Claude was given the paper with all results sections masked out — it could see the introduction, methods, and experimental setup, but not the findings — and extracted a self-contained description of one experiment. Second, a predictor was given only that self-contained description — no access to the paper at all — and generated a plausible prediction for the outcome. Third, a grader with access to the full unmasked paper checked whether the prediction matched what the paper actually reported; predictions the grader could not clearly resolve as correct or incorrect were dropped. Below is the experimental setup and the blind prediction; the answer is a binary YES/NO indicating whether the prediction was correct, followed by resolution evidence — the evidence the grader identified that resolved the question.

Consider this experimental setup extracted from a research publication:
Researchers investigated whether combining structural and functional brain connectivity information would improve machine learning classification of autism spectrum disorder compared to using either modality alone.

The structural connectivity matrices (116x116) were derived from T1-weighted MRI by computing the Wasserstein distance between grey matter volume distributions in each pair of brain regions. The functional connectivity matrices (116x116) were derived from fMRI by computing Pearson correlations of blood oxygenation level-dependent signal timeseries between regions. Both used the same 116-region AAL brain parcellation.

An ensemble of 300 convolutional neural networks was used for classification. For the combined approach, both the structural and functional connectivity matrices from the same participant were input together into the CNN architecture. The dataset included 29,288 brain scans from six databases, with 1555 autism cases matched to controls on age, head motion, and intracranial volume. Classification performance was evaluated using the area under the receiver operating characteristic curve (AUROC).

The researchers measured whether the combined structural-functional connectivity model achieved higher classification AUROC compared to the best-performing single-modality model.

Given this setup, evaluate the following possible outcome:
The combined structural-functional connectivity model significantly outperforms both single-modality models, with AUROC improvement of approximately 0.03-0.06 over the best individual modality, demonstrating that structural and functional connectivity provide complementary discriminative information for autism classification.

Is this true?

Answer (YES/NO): NO